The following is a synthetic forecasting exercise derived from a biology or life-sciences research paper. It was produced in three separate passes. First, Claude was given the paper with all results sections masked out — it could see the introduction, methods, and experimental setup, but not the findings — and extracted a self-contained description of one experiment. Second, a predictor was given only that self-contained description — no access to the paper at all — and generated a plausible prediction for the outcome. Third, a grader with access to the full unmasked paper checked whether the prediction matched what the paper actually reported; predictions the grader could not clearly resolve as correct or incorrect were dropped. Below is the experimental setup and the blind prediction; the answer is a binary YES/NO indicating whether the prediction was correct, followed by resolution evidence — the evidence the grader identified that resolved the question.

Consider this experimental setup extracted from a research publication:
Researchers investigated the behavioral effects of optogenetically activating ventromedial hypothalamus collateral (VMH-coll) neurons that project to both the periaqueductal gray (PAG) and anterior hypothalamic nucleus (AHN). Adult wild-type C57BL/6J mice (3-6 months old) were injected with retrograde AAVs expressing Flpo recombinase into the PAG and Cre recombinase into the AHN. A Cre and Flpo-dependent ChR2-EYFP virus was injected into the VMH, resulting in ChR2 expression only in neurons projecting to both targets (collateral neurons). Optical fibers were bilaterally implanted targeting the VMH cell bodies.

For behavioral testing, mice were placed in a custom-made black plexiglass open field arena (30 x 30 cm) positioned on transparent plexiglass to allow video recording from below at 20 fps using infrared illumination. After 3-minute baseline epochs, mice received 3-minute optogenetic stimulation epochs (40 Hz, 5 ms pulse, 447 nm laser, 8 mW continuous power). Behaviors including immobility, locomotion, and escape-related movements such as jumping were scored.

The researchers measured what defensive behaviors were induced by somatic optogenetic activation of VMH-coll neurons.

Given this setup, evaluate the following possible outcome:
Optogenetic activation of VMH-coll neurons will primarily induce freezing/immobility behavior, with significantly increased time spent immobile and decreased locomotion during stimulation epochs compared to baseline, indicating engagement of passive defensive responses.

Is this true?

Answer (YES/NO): NO